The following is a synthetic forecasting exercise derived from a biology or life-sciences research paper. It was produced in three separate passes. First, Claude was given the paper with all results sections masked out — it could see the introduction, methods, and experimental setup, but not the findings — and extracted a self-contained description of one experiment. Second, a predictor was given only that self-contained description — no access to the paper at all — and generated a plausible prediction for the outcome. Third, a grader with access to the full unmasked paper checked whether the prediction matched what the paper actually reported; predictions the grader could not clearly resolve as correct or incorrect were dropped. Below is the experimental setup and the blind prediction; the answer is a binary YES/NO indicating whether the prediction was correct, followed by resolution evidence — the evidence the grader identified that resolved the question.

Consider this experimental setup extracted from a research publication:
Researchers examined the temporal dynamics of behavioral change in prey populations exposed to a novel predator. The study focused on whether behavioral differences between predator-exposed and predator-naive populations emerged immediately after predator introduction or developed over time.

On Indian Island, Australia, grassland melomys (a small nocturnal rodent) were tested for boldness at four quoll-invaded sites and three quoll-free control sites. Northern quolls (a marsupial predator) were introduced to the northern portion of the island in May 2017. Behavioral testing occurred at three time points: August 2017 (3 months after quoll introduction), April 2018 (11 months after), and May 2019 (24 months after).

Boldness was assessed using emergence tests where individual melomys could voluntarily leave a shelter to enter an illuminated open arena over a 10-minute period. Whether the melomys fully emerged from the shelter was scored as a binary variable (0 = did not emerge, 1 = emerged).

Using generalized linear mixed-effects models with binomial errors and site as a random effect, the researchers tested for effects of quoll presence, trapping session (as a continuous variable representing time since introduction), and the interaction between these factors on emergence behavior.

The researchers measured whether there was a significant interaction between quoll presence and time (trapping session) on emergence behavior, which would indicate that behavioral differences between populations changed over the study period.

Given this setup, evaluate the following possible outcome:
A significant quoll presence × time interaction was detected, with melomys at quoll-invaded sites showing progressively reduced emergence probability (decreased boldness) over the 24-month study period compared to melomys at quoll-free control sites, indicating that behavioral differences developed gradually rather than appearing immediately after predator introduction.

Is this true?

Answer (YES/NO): NO